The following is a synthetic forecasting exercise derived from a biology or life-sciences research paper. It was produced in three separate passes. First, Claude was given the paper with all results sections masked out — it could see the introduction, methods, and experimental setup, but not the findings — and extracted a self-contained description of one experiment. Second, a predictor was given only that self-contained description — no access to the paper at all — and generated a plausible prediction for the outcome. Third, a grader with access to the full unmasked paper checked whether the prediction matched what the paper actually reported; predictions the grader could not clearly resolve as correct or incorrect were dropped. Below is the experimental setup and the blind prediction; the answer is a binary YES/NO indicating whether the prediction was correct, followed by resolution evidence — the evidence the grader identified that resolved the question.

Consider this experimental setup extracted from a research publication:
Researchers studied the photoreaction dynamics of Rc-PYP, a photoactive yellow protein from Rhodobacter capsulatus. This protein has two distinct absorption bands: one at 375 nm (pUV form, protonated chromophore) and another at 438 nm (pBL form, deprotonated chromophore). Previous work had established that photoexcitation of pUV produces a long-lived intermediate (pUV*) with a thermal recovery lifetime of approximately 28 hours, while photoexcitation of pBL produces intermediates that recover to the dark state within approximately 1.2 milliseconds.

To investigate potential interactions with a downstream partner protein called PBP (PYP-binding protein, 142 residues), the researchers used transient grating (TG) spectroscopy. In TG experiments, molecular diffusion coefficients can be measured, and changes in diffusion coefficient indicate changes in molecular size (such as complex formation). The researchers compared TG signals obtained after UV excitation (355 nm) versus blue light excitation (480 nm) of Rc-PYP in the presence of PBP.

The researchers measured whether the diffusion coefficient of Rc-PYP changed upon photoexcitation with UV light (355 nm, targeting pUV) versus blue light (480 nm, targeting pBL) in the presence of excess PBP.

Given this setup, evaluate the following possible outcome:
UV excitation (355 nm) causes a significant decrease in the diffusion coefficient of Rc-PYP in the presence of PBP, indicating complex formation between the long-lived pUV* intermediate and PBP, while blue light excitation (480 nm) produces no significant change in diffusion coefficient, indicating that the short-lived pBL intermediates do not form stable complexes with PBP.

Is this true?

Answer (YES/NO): YES